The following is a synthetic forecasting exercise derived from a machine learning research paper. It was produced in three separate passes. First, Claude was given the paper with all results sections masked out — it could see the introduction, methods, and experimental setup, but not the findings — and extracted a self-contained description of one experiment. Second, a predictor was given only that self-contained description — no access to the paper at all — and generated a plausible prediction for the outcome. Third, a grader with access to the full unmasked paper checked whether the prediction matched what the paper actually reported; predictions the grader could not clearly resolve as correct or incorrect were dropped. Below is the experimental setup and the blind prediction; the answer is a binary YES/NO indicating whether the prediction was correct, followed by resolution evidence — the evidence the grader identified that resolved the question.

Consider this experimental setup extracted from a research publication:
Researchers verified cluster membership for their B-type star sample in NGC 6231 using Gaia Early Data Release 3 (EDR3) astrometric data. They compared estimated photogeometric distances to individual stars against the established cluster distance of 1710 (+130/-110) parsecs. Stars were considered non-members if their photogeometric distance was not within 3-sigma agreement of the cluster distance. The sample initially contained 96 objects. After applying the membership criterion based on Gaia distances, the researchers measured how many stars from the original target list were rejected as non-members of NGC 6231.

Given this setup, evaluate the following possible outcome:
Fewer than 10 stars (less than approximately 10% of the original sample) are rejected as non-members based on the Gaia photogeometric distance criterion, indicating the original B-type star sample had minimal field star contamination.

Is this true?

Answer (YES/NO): YES